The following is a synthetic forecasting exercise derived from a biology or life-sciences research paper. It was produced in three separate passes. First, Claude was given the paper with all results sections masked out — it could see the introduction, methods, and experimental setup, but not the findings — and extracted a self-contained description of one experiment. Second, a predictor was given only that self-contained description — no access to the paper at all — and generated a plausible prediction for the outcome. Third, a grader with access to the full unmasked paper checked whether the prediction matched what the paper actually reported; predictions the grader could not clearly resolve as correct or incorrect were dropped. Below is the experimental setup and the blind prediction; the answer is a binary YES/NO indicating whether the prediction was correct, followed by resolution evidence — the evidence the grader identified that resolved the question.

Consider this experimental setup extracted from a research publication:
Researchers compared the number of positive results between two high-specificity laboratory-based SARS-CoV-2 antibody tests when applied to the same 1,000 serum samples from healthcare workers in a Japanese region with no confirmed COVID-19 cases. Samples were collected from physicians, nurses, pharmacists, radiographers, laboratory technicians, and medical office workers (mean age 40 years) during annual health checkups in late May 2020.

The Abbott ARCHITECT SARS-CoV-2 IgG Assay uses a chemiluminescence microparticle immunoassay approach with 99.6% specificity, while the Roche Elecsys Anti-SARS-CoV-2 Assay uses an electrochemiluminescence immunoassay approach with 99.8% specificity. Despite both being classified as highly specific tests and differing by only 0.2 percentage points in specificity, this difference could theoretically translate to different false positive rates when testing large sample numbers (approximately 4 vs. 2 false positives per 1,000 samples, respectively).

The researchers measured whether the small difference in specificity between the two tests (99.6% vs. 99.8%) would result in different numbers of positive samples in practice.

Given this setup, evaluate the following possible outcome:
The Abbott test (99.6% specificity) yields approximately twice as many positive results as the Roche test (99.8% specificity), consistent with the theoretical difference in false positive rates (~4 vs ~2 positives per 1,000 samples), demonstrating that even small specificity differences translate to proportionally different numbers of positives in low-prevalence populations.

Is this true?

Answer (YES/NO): NO